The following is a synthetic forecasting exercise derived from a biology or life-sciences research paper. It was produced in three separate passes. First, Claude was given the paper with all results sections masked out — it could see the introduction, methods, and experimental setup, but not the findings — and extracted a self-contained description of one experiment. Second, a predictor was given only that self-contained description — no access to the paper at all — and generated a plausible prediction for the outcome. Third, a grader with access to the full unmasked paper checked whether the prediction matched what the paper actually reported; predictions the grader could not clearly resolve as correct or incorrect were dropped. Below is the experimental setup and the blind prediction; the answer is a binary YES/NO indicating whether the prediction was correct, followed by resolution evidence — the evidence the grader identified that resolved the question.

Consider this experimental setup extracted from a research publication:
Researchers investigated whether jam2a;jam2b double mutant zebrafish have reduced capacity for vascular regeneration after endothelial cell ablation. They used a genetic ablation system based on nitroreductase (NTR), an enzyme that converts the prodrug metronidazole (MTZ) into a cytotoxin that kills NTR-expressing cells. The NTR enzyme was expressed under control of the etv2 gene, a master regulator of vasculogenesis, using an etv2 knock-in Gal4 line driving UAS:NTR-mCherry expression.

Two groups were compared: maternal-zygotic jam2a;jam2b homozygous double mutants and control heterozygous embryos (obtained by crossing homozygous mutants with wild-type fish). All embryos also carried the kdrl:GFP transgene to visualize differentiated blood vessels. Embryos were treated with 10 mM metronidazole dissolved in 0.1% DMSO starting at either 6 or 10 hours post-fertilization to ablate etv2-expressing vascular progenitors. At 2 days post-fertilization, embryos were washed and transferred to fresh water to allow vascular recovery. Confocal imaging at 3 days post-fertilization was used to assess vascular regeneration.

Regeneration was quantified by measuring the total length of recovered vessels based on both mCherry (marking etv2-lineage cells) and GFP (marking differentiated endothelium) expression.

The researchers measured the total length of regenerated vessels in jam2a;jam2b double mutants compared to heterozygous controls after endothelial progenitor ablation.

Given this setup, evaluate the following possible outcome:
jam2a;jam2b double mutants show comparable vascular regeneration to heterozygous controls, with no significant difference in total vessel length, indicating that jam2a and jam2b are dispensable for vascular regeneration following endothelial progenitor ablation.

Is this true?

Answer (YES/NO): NO